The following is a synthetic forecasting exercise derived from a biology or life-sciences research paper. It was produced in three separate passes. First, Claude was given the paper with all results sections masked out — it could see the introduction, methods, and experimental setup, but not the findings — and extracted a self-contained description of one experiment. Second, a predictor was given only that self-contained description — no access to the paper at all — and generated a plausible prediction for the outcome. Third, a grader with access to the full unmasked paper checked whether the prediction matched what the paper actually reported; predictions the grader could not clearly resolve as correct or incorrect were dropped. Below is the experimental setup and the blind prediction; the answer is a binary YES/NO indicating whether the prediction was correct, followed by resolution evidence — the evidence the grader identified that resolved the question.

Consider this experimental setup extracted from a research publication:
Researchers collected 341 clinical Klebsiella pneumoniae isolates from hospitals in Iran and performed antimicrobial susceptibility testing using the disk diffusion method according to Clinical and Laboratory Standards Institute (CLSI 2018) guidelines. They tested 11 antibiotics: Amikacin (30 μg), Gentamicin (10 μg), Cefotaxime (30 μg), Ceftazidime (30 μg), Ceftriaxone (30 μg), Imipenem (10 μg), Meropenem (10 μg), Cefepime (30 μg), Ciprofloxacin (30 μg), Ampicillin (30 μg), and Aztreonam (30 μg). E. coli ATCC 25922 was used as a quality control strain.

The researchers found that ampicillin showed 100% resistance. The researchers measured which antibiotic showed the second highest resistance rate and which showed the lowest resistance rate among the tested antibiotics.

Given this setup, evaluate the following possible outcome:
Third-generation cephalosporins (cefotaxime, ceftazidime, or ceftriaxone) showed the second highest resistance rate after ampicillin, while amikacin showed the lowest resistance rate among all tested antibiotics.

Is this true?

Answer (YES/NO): NO